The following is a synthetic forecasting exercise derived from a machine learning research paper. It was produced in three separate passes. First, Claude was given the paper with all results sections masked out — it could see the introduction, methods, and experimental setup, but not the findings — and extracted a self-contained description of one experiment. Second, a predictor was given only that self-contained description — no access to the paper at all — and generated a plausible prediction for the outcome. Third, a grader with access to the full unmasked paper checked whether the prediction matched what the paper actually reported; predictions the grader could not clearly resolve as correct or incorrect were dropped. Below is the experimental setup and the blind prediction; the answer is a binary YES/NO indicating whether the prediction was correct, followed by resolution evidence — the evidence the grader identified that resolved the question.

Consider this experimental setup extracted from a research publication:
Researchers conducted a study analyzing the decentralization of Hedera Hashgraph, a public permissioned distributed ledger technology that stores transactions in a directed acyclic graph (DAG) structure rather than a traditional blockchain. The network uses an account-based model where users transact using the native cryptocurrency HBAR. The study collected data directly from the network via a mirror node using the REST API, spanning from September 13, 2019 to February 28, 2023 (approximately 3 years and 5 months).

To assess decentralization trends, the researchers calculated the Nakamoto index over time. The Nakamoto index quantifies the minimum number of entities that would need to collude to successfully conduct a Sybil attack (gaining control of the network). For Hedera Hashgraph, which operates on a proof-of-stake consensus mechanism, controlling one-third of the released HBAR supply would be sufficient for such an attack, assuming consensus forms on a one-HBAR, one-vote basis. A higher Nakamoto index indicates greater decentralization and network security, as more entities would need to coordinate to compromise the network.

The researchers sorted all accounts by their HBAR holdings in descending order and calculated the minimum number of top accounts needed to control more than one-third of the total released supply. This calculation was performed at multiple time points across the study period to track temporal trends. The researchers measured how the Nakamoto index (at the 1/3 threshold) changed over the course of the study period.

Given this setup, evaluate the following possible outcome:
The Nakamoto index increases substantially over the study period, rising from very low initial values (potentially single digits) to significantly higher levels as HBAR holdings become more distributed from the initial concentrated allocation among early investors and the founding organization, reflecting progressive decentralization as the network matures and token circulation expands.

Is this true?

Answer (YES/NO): YES